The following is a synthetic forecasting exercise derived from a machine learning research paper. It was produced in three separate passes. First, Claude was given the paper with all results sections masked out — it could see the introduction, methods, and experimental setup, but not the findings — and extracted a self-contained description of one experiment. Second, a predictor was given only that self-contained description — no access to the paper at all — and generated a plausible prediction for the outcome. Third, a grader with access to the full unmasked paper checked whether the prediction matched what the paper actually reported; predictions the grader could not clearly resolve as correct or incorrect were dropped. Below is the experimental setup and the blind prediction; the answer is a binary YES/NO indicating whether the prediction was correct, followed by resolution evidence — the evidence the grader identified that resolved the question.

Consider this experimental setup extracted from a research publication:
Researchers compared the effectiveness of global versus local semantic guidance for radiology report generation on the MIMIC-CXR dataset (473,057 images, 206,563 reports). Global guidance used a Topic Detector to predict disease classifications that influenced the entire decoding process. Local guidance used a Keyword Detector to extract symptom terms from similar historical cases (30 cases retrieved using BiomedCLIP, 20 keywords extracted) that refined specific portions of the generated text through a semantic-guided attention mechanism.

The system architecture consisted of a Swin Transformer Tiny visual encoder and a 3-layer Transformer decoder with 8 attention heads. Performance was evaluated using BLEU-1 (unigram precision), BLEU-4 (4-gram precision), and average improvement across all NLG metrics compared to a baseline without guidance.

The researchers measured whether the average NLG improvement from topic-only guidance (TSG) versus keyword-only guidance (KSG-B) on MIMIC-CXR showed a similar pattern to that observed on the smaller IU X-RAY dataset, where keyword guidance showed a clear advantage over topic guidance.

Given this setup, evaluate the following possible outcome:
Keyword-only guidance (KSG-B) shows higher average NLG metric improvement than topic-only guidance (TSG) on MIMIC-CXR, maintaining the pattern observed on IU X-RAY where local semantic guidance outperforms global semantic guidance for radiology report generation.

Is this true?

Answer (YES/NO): NO